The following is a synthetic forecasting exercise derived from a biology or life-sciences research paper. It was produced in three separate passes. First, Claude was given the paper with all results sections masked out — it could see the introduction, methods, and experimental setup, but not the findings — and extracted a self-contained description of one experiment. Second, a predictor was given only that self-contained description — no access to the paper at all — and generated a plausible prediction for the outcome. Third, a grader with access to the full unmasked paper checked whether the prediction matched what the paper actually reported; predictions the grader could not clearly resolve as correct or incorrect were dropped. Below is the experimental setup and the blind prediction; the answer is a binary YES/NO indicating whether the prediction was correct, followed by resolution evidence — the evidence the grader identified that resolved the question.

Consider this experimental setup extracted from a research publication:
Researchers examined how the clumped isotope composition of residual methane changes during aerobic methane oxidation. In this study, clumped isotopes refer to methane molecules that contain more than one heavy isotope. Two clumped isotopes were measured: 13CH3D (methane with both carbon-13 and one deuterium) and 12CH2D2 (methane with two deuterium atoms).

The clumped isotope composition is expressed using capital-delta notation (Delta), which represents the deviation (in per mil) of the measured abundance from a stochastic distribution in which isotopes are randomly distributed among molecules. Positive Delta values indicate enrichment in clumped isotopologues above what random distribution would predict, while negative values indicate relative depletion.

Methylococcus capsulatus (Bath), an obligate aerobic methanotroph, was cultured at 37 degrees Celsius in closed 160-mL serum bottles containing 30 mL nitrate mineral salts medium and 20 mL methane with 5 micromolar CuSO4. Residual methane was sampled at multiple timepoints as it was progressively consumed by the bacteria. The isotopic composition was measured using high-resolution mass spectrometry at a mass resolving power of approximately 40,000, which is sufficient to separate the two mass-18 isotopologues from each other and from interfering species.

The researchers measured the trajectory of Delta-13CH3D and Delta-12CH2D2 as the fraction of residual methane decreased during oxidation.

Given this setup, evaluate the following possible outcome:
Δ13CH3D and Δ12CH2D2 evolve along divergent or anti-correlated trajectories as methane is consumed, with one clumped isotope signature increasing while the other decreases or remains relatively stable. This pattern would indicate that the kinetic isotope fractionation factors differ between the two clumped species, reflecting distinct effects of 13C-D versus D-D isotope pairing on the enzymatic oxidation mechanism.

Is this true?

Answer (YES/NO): NO